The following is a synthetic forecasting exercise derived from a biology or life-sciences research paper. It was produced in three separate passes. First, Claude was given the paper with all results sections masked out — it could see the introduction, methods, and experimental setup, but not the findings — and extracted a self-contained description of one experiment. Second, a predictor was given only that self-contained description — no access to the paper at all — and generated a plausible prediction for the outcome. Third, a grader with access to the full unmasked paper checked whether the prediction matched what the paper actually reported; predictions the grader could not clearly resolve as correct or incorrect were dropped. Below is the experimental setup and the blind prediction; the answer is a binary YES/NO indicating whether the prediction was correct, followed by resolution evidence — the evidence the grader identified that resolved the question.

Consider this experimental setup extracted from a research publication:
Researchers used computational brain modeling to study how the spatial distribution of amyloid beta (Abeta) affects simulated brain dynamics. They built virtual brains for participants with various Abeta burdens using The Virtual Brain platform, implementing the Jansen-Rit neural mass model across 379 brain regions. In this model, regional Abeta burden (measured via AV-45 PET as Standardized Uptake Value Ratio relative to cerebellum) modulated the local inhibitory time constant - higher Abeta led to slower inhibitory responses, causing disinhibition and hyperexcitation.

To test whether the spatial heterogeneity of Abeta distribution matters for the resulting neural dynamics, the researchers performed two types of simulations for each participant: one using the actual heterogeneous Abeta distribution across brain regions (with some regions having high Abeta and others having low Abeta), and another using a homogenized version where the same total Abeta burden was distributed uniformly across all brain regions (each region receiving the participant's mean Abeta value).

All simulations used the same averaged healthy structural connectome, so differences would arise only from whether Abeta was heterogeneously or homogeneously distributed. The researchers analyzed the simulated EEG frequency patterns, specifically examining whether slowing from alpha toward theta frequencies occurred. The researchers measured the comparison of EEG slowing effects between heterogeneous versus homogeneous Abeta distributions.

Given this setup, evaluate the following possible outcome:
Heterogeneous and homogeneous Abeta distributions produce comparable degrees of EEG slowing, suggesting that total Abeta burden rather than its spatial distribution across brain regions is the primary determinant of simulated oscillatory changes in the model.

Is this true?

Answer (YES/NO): NO